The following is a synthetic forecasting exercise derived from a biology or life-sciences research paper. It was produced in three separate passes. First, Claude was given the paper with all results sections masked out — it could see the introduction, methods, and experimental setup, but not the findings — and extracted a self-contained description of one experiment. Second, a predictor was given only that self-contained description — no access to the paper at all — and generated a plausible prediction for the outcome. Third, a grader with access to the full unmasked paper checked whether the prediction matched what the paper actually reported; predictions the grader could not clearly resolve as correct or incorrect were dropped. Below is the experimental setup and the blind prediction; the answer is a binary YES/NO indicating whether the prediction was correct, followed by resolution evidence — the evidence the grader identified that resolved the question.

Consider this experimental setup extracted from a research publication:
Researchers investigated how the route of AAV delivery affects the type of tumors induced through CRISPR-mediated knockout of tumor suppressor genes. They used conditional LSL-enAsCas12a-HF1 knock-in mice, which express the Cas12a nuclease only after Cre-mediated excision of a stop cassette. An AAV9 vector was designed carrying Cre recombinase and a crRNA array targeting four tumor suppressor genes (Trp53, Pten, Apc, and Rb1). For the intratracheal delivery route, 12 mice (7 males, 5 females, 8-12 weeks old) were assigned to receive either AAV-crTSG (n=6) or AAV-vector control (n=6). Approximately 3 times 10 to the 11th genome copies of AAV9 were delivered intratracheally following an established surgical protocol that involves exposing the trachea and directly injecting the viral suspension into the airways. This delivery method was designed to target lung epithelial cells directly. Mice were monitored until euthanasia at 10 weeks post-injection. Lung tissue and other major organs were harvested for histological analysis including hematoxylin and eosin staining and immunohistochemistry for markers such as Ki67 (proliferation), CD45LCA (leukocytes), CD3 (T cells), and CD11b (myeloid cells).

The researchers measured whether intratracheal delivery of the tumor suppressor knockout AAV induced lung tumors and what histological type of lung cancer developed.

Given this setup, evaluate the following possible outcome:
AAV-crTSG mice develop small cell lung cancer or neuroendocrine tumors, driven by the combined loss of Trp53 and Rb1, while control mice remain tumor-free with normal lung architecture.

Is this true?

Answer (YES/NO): NO